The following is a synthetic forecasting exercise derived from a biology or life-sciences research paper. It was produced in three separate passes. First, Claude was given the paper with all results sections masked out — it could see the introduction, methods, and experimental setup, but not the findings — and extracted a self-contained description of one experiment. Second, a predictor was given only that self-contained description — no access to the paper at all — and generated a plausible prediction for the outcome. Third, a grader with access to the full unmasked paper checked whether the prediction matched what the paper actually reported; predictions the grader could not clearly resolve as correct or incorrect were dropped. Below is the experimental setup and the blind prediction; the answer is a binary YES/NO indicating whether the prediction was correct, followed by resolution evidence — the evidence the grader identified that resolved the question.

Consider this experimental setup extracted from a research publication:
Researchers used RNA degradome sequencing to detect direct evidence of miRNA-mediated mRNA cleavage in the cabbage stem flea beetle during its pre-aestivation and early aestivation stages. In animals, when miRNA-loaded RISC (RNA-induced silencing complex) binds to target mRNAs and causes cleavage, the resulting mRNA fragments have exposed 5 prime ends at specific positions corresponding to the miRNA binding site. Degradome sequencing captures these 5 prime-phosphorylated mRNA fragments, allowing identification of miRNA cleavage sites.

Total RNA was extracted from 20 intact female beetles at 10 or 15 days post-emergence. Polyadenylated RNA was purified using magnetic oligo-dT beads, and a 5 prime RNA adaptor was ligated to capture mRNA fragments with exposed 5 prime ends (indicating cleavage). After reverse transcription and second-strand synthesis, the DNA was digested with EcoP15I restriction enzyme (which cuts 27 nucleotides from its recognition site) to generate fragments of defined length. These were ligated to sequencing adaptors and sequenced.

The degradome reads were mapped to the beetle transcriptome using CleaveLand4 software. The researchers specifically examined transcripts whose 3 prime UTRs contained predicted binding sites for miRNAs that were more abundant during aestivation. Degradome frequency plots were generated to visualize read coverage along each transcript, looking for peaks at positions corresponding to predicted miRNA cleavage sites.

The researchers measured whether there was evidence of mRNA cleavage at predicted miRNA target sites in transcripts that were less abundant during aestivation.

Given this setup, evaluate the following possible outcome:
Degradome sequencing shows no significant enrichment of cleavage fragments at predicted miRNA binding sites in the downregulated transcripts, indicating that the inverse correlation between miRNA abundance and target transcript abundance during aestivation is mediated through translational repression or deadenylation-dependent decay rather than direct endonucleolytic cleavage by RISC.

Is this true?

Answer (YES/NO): YES